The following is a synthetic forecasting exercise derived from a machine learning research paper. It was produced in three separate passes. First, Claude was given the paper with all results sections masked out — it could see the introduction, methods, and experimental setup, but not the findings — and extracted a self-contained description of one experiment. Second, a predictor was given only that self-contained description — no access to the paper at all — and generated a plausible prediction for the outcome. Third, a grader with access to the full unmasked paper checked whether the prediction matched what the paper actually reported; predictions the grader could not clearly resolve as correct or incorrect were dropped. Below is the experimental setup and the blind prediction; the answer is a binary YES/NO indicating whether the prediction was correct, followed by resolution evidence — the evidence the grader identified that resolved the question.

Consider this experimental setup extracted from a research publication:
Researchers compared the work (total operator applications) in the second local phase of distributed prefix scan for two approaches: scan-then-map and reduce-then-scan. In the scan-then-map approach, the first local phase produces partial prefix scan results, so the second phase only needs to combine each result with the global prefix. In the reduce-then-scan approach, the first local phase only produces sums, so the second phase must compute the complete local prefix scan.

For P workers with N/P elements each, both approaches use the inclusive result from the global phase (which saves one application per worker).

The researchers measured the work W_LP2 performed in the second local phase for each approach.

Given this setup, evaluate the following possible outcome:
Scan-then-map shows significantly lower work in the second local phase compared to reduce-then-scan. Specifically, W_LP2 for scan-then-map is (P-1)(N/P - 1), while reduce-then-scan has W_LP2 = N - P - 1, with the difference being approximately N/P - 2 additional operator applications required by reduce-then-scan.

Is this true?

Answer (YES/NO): NO